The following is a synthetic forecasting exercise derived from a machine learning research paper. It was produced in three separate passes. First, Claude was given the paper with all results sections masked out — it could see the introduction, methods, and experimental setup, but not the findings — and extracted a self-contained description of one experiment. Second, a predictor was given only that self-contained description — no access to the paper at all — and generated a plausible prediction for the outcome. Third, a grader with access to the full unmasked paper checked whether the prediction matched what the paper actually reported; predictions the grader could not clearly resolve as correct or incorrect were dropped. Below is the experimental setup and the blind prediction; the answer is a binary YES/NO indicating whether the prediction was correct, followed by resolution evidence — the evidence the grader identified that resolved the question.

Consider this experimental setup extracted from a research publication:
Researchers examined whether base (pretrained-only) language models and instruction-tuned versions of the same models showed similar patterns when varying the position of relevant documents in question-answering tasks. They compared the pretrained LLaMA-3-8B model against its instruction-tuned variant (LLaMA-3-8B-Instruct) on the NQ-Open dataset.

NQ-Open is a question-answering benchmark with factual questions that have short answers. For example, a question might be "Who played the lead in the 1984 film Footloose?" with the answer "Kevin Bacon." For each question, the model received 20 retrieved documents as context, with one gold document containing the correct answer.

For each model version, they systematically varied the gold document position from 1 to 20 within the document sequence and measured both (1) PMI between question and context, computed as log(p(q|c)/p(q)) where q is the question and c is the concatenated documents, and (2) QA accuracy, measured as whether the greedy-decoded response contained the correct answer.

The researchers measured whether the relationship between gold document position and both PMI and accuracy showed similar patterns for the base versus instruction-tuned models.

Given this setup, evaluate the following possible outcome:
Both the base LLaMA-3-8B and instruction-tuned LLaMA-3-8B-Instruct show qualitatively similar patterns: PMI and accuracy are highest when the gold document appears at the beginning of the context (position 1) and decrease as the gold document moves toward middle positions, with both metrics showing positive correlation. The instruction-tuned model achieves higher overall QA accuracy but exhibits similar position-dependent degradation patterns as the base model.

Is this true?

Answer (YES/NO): NO